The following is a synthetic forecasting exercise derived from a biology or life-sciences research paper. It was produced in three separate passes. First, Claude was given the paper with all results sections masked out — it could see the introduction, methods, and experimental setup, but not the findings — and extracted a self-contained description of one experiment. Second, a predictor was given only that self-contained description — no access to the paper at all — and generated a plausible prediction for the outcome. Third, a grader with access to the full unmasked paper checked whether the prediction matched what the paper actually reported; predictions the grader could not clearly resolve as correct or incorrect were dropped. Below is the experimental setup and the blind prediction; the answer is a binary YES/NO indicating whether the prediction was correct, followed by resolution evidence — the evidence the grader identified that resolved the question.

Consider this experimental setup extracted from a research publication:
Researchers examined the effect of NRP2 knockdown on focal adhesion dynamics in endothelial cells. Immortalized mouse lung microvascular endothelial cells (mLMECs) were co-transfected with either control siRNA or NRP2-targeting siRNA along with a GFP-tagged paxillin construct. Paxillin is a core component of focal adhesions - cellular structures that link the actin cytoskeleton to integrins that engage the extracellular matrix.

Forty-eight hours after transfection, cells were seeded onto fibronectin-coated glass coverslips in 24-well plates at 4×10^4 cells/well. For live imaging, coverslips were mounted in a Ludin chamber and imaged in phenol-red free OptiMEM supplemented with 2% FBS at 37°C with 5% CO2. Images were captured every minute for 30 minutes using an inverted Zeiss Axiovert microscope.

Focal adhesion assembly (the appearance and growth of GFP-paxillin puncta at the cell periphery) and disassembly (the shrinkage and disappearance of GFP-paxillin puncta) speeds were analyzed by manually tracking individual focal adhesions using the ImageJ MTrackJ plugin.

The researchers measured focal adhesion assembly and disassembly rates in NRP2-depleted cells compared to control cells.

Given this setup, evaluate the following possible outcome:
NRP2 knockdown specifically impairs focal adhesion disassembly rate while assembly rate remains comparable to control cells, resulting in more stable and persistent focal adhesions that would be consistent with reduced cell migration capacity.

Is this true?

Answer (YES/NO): NO